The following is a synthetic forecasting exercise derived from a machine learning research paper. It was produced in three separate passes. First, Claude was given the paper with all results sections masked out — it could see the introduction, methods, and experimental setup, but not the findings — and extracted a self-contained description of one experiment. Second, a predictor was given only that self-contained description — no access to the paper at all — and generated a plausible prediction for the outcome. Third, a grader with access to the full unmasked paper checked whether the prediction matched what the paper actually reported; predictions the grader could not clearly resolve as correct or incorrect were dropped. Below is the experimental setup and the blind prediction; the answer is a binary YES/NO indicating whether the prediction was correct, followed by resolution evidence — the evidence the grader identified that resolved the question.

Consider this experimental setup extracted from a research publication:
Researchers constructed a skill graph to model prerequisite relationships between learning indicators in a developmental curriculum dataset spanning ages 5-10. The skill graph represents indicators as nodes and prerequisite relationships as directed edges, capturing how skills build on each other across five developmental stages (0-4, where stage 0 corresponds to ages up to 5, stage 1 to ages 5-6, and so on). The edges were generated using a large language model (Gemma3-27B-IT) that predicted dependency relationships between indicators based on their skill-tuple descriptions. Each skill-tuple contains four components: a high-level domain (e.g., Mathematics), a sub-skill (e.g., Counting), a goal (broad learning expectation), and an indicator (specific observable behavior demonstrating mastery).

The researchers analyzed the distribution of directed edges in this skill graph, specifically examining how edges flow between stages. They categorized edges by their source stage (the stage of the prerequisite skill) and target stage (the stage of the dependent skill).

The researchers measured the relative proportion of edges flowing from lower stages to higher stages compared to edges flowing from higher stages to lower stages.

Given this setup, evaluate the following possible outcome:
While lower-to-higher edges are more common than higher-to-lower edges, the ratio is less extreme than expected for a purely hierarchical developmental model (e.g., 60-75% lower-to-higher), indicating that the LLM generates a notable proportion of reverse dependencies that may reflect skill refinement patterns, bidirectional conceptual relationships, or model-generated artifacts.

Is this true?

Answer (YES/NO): NO